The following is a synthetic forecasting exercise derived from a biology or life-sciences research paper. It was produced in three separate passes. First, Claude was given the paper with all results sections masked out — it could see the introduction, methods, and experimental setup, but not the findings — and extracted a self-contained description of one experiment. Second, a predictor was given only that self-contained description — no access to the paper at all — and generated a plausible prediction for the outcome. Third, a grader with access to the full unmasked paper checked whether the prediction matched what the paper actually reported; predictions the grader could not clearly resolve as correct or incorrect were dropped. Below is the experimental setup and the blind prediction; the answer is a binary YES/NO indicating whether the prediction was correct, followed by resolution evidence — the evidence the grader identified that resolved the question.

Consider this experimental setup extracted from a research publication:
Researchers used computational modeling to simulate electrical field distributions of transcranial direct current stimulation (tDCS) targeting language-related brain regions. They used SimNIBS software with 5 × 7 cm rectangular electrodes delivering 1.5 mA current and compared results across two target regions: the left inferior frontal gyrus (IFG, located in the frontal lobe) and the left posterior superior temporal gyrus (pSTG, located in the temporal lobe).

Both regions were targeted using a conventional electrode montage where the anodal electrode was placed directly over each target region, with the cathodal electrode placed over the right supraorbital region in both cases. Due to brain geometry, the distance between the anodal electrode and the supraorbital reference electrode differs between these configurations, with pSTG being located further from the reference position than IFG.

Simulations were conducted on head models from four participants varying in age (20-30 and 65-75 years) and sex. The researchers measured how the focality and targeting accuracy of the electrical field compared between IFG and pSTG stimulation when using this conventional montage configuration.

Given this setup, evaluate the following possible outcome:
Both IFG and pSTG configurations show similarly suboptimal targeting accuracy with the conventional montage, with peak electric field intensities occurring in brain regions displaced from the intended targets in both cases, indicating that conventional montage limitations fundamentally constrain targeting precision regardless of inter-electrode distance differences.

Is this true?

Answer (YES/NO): YES